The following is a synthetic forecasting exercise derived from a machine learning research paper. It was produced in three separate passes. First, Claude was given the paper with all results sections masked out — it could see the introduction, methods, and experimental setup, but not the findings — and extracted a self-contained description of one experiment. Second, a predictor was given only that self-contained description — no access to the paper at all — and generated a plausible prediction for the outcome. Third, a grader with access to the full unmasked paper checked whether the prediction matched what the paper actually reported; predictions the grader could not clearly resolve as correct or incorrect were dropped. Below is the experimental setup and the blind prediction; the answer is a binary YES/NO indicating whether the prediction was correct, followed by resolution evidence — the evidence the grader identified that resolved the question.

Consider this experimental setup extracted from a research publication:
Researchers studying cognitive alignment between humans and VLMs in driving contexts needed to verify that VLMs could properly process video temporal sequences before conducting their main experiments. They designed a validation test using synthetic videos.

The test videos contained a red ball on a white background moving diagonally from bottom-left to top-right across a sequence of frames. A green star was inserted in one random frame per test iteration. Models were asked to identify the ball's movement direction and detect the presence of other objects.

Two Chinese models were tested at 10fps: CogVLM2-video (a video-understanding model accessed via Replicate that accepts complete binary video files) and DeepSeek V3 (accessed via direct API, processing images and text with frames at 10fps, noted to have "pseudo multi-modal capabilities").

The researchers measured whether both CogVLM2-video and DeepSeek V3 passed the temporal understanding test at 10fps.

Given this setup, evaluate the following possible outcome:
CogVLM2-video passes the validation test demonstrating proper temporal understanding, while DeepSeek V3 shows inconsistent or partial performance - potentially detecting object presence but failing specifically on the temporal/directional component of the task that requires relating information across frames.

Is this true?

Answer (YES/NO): NO